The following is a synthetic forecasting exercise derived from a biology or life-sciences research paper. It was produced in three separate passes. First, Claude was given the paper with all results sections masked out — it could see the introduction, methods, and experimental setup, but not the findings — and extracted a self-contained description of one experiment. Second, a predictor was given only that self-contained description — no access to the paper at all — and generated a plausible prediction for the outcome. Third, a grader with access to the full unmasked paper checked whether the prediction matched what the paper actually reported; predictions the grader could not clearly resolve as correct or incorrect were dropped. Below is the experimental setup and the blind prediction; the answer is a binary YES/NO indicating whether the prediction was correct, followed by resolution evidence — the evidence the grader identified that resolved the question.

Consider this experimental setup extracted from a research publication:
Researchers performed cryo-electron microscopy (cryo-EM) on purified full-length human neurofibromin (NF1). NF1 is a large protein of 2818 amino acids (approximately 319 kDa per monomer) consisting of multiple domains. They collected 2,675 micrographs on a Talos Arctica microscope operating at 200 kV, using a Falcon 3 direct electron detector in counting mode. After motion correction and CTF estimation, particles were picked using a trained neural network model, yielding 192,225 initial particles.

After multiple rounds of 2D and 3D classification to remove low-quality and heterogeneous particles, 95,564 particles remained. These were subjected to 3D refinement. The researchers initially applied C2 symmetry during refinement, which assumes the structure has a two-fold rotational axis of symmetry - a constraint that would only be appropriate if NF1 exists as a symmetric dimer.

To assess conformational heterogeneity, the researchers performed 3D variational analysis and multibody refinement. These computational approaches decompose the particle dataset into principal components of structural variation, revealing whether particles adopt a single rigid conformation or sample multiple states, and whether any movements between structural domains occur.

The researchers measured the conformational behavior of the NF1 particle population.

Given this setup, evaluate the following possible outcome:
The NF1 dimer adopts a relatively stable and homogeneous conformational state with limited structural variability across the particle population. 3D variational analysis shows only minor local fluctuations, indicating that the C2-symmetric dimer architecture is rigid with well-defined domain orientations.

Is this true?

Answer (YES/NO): NO